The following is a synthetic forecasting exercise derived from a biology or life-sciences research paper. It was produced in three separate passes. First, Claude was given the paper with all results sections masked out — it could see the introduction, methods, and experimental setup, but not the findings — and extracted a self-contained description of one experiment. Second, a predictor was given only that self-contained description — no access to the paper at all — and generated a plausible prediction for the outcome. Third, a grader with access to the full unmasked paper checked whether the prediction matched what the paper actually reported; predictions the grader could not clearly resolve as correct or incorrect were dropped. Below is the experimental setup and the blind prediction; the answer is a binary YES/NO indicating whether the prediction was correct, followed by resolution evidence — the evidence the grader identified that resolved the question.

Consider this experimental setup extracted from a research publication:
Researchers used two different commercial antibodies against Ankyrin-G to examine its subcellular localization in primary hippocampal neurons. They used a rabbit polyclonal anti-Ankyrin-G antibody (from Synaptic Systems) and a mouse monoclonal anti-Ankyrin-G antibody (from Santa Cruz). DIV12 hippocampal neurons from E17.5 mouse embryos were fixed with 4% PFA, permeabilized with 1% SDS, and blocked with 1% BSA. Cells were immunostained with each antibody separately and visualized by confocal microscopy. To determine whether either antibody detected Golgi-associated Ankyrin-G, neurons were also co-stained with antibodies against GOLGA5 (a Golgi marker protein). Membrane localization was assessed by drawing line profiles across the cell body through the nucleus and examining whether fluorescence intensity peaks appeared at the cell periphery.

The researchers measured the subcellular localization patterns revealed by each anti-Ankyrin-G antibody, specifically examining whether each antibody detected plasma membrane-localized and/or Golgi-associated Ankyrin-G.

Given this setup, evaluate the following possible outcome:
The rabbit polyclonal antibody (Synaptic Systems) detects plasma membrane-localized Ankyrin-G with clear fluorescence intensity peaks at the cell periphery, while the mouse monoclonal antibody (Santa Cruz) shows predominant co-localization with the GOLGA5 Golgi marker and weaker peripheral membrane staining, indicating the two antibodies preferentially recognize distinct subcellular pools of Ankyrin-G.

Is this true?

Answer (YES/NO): YES